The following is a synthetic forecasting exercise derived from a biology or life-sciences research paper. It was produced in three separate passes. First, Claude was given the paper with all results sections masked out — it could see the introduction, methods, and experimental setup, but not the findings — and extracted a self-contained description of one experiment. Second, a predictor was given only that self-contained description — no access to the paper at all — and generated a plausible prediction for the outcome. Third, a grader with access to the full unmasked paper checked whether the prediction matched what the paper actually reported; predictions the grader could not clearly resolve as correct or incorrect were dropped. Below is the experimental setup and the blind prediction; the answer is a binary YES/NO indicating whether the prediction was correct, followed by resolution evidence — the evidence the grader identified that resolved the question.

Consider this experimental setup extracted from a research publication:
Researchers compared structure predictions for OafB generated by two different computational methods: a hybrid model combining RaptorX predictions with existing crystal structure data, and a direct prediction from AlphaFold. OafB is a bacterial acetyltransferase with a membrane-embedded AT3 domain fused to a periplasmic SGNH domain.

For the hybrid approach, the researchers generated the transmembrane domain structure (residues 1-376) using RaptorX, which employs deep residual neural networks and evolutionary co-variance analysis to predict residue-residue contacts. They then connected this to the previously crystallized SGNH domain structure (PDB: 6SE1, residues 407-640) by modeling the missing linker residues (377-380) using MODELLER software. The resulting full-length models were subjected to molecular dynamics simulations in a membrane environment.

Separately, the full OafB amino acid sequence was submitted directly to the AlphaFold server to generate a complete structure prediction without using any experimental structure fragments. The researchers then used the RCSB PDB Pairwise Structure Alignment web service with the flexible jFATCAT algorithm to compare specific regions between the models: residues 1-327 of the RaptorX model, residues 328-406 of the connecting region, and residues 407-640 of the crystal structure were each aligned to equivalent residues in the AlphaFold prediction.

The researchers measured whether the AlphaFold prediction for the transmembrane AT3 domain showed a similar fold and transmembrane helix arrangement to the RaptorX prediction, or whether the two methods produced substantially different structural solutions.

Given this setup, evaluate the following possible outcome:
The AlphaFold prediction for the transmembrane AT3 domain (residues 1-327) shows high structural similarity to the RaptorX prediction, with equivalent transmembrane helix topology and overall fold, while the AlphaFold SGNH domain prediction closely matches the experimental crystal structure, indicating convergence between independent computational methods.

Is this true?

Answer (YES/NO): YES